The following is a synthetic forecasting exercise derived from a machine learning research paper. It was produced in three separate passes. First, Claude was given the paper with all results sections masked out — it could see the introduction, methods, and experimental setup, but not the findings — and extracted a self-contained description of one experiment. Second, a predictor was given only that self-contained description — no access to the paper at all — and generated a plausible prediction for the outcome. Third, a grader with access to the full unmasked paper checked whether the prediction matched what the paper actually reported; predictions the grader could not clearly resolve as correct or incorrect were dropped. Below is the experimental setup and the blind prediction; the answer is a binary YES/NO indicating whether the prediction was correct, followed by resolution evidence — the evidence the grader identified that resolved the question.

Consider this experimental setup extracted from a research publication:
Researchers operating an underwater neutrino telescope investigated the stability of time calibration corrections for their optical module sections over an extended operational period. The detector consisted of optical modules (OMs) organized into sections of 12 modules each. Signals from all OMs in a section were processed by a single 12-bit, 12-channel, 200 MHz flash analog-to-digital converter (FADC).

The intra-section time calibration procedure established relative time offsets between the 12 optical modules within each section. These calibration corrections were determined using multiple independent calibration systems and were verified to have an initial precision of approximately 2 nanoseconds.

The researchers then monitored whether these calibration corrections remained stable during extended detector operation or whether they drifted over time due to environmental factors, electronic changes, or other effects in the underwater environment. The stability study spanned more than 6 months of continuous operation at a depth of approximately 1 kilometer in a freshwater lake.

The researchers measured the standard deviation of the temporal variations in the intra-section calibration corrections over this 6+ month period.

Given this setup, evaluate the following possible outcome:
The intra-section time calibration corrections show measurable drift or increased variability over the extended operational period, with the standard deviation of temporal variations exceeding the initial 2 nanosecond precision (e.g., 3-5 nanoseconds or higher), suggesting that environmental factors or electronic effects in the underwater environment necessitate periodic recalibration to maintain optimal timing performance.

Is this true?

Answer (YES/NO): NO